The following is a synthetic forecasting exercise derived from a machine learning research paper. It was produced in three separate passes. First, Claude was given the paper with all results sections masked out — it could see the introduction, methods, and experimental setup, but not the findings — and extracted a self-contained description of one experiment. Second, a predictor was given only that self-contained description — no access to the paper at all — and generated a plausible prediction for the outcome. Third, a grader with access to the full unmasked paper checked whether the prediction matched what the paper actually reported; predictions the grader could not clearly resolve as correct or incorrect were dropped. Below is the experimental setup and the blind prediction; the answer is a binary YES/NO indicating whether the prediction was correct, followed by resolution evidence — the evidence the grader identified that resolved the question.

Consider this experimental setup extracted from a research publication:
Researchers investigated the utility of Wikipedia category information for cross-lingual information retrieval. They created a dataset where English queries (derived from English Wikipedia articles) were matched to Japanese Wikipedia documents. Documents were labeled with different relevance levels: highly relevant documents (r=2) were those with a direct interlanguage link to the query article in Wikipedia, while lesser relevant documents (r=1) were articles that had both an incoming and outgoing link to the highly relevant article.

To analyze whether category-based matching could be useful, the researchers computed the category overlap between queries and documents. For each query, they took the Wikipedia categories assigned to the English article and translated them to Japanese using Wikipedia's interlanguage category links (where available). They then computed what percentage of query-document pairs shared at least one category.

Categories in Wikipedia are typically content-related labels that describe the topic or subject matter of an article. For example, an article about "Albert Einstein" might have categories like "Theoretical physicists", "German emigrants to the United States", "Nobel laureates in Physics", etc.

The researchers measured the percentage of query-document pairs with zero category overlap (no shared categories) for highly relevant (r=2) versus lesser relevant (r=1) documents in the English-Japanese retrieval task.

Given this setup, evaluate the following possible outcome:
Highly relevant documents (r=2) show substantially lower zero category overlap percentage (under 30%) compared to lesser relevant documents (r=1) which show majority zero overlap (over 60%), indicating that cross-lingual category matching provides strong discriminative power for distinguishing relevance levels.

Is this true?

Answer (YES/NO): NO